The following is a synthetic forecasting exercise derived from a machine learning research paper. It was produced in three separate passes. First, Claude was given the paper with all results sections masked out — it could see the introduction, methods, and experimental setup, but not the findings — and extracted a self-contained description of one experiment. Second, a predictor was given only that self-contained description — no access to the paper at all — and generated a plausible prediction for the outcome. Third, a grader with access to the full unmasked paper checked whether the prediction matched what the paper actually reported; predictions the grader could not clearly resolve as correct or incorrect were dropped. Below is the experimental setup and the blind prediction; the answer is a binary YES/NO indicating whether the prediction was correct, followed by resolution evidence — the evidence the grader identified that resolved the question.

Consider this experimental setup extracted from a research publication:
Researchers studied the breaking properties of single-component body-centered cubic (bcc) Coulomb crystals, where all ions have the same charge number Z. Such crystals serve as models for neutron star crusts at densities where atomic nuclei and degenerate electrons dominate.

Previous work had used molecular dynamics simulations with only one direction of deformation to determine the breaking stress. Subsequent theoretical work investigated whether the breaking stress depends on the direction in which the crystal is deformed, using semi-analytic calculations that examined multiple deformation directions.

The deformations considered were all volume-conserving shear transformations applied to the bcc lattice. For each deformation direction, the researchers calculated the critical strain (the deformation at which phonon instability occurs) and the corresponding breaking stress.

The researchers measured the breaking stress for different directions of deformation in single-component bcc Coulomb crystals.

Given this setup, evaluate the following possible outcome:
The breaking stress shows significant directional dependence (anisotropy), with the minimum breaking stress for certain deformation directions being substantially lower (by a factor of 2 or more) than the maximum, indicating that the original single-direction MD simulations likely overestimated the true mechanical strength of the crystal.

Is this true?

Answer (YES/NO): YES